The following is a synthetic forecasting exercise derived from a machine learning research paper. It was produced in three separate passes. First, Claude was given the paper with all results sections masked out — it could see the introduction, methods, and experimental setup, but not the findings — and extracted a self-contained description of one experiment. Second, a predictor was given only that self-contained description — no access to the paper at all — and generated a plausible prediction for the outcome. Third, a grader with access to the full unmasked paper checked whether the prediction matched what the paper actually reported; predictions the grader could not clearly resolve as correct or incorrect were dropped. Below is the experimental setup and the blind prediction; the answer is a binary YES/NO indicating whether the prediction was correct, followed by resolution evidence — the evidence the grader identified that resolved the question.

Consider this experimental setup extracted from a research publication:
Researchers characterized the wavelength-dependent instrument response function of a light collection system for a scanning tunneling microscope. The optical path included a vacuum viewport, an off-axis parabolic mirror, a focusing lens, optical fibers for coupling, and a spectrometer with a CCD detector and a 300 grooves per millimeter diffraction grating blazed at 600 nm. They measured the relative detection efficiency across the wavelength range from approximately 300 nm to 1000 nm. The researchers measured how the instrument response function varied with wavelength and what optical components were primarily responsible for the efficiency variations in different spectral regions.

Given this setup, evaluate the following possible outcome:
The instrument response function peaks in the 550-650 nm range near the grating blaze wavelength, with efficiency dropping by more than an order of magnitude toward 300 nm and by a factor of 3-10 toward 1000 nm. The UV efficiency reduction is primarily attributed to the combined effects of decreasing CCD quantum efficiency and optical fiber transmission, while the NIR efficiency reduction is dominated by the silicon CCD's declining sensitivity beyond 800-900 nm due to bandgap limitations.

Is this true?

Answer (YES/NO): NO